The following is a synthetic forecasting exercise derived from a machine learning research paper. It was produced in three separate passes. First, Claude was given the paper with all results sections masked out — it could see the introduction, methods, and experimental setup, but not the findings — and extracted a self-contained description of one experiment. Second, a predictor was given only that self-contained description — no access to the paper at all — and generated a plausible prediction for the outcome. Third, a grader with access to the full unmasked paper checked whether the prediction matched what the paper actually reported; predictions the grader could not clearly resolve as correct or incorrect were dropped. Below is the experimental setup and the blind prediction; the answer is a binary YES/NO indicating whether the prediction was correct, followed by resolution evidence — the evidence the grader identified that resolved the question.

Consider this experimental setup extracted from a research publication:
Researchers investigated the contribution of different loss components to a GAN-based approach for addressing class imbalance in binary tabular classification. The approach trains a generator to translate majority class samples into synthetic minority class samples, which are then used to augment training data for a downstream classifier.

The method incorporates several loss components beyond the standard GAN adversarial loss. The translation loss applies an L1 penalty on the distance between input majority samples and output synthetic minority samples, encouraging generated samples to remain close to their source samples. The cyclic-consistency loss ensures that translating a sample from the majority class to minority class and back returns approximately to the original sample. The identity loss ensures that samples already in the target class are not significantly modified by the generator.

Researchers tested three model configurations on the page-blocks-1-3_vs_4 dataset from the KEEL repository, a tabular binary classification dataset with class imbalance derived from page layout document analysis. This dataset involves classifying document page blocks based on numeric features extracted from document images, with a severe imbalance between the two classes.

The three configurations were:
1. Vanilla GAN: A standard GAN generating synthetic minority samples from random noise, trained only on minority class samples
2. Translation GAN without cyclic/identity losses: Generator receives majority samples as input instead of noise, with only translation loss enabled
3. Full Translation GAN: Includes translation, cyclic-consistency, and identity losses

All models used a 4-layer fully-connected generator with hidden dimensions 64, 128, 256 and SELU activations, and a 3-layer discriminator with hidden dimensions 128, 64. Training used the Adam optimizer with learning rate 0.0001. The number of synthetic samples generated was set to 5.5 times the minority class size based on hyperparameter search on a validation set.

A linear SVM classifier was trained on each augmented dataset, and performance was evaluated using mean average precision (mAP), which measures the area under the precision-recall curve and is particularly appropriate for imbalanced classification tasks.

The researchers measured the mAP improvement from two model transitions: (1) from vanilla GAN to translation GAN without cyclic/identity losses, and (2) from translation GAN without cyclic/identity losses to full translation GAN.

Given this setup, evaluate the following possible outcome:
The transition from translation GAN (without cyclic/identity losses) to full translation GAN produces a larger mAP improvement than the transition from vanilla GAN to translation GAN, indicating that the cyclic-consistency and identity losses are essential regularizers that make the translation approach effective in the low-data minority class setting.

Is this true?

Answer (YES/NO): YES